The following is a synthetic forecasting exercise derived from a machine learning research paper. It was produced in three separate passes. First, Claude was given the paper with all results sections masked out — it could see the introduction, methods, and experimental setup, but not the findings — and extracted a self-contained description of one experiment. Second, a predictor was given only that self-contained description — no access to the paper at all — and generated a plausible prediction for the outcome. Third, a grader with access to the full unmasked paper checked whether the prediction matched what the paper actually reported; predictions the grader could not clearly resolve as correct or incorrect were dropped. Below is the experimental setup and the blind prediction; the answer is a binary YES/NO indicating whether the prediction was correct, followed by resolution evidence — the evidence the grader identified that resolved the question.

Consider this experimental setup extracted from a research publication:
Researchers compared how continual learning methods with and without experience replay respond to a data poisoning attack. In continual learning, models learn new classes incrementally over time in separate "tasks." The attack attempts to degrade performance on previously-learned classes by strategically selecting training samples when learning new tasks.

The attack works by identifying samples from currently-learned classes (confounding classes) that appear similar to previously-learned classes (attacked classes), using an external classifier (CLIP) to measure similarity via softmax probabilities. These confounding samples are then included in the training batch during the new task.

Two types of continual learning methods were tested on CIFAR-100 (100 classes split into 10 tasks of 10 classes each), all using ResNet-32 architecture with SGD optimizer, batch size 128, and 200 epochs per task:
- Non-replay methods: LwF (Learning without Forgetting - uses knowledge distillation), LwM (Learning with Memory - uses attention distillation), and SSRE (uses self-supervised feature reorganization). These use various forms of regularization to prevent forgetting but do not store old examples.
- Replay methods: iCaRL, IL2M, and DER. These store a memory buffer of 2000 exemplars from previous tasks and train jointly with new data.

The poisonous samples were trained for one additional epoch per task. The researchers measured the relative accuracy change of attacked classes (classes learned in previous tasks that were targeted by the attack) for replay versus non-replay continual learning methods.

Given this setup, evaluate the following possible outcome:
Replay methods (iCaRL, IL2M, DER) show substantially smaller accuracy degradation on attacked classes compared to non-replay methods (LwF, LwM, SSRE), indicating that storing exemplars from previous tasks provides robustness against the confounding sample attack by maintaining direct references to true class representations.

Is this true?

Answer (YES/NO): YES